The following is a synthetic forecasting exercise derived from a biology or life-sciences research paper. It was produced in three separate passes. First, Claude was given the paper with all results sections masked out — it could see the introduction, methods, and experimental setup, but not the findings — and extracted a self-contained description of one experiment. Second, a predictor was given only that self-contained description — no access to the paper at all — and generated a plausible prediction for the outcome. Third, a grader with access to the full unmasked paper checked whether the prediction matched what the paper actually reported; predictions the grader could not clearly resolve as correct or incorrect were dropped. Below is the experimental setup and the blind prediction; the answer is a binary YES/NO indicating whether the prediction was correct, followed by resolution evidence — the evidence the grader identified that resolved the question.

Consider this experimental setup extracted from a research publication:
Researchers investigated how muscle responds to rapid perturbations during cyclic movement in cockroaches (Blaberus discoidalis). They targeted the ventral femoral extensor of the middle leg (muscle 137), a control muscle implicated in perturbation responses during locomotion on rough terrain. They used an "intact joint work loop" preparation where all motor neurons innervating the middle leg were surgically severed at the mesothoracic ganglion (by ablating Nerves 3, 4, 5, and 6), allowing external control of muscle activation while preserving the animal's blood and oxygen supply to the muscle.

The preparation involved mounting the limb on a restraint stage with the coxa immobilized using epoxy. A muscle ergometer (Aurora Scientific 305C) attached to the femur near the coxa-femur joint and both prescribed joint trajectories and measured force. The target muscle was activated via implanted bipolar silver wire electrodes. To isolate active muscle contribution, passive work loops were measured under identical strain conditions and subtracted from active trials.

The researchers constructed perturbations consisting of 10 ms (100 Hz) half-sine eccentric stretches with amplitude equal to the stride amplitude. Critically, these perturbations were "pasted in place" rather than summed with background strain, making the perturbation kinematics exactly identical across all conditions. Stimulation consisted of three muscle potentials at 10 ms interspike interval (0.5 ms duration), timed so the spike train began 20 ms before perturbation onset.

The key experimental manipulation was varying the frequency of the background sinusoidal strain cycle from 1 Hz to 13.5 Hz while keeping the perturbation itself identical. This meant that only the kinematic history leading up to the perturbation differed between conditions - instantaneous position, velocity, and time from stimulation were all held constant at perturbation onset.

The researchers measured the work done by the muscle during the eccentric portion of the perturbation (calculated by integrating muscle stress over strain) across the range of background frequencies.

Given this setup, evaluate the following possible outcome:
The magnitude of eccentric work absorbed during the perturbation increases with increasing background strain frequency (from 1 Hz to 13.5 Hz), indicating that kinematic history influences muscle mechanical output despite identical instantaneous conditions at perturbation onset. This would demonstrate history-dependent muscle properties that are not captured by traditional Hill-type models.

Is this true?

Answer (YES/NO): NO